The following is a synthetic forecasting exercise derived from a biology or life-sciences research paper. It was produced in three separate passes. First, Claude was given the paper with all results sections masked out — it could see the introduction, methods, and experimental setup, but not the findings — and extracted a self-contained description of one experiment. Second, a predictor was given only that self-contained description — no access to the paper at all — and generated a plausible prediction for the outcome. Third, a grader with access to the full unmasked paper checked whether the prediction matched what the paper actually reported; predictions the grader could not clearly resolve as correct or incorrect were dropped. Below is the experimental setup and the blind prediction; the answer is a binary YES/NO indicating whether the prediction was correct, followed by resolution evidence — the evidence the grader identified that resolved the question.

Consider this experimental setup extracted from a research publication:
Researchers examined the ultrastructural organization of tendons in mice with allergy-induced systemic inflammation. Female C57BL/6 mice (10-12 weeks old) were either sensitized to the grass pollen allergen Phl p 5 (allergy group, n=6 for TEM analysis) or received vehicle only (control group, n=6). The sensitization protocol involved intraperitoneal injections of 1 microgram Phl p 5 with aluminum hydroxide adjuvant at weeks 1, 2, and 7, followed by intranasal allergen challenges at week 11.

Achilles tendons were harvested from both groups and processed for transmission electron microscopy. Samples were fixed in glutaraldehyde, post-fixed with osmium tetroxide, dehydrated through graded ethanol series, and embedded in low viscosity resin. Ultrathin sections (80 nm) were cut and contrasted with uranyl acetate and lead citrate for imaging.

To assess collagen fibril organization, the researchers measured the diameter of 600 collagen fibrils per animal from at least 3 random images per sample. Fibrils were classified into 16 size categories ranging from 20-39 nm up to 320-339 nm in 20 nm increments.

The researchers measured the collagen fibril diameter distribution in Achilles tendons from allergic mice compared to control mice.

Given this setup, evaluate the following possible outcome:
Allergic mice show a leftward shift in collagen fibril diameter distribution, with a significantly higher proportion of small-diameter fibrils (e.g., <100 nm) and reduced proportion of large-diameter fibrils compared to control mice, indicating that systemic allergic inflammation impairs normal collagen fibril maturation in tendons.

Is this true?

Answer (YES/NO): NO